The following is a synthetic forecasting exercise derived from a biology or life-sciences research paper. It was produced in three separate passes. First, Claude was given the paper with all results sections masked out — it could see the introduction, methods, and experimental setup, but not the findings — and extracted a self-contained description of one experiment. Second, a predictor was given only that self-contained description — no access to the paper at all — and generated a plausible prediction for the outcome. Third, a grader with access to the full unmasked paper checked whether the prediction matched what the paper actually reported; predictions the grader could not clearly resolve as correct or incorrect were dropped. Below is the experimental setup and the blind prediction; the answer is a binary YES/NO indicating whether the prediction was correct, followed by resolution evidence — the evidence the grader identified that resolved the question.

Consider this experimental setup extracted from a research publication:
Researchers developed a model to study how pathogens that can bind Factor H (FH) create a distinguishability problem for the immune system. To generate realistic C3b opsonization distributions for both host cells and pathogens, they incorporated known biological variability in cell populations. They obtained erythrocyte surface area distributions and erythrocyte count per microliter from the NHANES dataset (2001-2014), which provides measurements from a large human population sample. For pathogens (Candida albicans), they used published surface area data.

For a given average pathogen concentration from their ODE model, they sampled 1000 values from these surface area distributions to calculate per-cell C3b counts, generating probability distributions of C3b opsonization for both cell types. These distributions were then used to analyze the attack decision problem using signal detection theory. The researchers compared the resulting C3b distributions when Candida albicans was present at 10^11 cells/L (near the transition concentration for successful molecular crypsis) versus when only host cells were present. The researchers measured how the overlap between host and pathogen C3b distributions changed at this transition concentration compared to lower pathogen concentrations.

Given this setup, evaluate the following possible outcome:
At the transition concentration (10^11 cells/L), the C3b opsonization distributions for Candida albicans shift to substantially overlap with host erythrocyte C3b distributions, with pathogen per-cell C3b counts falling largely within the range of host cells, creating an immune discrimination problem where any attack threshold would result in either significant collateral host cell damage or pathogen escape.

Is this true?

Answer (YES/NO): YES